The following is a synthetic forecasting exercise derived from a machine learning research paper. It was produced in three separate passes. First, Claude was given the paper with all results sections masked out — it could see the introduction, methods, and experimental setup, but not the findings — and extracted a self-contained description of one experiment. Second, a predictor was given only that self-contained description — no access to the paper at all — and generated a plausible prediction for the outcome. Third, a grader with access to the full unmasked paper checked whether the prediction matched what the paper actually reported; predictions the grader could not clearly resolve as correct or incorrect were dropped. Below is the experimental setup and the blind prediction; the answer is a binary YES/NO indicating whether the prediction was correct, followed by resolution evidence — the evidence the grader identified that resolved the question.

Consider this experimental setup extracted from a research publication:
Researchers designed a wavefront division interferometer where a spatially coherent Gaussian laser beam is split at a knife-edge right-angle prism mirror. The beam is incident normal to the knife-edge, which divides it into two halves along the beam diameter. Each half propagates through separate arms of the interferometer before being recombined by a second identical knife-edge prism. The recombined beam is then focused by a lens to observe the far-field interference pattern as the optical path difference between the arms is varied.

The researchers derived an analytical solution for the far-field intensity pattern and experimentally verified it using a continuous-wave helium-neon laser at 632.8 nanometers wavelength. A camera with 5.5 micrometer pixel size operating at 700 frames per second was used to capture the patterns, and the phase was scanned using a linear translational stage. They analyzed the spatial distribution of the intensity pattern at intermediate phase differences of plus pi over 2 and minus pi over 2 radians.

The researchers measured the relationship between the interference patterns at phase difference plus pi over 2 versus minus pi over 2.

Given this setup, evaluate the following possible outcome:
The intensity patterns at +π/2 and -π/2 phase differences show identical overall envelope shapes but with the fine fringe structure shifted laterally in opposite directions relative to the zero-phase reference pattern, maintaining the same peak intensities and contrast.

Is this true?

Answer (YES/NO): NO